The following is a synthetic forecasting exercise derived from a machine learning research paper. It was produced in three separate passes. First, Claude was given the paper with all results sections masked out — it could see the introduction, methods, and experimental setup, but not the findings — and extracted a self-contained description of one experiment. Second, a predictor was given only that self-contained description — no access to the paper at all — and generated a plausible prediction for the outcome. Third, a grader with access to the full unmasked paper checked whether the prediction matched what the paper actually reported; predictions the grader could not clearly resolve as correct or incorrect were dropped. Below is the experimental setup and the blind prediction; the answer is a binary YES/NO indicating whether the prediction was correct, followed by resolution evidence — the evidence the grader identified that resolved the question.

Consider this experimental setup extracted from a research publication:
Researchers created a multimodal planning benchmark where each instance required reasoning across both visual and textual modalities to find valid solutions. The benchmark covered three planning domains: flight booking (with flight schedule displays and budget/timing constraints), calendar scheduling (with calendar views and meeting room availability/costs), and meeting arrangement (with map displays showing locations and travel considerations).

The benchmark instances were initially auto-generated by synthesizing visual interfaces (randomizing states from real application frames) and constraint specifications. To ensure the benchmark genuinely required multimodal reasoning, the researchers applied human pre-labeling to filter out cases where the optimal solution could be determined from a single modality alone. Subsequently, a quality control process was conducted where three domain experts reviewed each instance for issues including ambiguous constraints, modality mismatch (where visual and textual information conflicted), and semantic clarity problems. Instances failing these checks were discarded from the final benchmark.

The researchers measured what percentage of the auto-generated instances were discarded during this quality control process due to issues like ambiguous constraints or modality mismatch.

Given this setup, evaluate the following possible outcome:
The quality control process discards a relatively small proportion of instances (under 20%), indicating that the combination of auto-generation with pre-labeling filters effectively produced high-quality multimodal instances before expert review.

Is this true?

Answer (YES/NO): YES